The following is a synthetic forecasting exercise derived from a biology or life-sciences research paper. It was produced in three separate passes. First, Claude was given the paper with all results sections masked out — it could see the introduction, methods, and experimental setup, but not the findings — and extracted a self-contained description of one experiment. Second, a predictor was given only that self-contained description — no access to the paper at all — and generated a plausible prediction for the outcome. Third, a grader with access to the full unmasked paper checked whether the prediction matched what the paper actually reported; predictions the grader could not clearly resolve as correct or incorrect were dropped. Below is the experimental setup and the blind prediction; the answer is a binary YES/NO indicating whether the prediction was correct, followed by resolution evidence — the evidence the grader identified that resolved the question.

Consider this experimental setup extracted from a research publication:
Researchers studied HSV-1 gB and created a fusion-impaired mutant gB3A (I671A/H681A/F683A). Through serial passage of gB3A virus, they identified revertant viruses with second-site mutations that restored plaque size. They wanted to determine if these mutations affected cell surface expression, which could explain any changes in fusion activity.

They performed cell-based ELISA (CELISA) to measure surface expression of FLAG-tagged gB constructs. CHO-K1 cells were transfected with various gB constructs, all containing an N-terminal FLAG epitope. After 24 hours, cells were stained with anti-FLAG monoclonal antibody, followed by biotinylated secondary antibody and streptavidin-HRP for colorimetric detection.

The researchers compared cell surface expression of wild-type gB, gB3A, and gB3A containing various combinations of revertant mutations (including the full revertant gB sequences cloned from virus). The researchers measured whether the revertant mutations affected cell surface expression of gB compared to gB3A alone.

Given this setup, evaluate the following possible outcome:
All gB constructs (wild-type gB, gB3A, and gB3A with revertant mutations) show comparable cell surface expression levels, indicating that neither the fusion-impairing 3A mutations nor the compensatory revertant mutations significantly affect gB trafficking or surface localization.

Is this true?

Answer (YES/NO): NO